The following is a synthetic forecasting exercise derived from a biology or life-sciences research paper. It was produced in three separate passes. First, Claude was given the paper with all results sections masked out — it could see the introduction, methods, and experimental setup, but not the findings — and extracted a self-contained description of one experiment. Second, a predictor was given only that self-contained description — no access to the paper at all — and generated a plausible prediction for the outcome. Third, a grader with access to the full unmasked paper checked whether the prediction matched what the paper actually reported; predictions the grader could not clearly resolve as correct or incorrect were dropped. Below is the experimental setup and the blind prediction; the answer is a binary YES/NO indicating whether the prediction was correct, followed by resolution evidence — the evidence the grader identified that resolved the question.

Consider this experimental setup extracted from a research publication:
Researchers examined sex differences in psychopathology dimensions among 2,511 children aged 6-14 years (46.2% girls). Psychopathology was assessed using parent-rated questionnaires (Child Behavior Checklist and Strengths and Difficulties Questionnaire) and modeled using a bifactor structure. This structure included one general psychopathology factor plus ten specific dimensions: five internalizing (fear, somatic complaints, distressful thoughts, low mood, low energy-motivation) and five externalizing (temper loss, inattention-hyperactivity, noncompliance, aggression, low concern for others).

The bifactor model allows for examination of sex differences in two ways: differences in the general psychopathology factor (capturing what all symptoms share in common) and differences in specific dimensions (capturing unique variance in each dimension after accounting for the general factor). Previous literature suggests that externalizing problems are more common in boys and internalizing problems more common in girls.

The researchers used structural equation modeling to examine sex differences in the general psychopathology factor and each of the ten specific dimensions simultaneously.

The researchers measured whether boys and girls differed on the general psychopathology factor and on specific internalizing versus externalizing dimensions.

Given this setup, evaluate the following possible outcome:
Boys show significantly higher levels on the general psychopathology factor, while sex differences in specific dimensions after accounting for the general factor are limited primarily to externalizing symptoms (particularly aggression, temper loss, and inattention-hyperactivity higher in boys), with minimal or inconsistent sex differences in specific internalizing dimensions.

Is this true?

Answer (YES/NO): NO